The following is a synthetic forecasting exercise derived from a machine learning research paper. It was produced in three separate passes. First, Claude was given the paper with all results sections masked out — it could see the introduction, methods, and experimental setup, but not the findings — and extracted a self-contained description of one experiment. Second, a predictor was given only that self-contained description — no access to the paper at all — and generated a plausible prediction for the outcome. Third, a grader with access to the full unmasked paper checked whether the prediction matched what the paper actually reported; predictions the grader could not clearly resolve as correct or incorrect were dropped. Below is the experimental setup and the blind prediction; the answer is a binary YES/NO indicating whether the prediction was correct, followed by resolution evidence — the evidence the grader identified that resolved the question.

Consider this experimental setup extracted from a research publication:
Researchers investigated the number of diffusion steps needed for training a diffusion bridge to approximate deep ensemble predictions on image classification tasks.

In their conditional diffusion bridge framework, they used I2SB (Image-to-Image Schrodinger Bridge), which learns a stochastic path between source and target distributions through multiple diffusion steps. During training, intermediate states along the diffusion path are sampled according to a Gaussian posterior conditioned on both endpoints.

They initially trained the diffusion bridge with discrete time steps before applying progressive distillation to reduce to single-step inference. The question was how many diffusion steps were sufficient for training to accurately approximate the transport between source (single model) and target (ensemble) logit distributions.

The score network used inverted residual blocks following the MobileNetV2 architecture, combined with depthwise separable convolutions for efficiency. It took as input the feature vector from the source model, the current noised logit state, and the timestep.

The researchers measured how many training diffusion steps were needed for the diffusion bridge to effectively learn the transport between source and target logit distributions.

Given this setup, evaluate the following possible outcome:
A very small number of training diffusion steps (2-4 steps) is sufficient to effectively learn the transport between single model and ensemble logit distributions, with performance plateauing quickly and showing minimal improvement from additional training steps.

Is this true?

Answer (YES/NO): NO